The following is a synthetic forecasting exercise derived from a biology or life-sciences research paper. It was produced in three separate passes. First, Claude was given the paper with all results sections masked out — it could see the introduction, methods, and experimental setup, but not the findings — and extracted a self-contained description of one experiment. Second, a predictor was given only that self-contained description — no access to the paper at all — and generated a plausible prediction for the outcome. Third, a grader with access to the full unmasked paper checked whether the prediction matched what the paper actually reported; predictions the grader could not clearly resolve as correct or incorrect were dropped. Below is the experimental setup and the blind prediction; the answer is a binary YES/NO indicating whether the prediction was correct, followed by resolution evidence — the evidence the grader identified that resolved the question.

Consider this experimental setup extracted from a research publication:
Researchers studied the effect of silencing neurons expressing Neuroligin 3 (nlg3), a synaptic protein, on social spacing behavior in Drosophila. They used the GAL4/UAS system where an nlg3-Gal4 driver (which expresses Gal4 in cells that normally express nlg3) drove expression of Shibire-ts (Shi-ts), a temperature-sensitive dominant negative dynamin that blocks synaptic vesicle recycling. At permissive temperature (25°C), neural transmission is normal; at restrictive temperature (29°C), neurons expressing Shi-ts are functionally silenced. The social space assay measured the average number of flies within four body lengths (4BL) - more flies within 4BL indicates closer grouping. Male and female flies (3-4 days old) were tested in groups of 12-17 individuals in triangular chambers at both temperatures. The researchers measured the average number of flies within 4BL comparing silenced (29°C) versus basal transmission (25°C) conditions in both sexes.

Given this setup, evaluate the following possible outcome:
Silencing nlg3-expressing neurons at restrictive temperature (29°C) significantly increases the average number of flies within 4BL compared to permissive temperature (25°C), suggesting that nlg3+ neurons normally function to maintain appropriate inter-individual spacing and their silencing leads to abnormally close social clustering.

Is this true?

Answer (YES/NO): NO